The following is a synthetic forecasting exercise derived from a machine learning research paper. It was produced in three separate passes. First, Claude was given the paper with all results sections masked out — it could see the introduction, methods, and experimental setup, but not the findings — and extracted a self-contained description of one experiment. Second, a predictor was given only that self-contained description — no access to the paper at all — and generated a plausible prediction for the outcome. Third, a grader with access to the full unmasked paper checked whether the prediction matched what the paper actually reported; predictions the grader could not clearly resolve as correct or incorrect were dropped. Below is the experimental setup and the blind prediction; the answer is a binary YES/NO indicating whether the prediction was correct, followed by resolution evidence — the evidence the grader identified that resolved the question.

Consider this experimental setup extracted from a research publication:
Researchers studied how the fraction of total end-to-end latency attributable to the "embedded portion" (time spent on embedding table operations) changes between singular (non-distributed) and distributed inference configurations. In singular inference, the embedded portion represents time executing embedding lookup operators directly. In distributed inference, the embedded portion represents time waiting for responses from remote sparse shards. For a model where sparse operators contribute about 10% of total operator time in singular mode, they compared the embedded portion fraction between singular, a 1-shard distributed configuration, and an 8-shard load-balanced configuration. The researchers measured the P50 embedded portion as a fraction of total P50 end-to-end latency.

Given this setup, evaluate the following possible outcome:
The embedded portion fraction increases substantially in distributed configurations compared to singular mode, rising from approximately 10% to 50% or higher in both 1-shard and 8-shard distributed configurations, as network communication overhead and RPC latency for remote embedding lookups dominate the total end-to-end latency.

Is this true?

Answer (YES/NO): NO